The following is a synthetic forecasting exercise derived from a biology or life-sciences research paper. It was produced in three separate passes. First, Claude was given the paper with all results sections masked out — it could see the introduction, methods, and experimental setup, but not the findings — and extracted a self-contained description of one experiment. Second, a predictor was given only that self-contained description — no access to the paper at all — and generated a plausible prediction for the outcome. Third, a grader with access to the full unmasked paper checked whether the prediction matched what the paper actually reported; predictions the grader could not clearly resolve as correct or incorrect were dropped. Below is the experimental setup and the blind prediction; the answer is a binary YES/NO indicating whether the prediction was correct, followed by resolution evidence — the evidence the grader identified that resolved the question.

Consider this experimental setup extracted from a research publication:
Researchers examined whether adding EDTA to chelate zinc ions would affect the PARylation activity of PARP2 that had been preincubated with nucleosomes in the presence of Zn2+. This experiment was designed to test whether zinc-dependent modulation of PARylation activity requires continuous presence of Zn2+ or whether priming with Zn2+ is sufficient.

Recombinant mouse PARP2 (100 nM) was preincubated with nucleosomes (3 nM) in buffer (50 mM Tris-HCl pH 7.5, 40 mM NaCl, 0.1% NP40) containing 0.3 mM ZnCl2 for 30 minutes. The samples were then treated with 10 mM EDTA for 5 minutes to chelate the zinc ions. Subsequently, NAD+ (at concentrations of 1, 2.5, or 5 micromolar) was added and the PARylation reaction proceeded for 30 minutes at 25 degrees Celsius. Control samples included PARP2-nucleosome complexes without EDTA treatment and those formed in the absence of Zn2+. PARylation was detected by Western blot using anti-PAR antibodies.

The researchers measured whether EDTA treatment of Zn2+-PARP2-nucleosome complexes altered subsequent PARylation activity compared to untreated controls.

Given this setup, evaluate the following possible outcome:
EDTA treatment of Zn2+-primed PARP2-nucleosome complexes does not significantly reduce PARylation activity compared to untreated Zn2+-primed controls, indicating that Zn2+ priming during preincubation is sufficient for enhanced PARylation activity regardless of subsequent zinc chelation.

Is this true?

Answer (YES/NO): NO